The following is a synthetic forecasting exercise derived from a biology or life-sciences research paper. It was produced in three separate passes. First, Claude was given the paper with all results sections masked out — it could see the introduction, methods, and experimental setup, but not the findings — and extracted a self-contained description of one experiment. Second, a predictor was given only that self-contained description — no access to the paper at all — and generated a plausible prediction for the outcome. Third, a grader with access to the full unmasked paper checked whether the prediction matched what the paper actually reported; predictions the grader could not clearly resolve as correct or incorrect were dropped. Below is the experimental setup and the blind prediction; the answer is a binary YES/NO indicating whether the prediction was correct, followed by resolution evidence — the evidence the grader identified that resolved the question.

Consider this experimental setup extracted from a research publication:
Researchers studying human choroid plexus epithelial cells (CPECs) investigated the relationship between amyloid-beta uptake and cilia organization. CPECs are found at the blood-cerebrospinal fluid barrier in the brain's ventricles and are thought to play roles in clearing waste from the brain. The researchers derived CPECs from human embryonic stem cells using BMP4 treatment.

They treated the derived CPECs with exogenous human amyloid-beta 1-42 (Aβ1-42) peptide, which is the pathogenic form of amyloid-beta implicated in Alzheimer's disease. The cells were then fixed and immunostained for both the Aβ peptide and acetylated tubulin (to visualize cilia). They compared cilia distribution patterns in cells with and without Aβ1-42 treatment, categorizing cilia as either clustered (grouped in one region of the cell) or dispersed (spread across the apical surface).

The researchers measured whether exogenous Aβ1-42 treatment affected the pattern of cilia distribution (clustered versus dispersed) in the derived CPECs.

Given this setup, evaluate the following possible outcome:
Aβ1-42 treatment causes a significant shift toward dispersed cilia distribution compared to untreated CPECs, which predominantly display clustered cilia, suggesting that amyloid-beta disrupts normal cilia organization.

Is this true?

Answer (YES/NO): NO